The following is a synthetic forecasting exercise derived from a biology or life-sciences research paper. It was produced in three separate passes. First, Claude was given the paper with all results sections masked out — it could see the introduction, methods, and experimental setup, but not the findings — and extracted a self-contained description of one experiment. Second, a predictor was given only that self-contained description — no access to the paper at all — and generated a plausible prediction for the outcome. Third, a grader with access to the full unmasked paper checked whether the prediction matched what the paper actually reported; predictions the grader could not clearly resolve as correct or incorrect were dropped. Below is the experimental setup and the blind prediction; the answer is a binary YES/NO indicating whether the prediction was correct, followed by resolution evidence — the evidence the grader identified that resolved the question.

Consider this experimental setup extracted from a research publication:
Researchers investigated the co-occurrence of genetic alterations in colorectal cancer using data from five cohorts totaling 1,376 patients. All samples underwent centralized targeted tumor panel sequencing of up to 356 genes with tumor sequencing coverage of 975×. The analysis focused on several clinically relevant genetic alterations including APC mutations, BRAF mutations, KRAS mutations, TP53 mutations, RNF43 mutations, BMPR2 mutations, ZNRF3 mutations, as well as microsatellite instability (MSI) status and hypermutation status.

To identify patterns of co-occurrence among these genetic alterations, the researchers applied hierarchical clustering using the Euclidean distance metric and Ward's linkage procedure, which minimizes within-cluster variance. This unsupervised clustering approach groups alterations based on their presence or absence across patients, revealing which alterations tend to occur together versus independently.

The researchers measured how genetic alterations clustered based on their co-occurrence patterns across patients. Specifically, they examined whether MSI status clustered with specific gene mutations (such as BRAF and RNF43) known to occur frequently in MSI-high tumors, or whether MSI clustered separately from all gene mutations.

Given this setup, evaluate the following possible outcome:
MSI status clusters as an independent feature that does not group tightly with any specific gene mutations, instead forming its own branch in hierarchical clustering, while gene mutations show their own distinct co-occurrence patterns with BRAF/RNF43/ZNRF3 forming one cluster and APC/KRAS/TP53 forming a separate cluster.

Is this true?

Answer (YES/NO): NO